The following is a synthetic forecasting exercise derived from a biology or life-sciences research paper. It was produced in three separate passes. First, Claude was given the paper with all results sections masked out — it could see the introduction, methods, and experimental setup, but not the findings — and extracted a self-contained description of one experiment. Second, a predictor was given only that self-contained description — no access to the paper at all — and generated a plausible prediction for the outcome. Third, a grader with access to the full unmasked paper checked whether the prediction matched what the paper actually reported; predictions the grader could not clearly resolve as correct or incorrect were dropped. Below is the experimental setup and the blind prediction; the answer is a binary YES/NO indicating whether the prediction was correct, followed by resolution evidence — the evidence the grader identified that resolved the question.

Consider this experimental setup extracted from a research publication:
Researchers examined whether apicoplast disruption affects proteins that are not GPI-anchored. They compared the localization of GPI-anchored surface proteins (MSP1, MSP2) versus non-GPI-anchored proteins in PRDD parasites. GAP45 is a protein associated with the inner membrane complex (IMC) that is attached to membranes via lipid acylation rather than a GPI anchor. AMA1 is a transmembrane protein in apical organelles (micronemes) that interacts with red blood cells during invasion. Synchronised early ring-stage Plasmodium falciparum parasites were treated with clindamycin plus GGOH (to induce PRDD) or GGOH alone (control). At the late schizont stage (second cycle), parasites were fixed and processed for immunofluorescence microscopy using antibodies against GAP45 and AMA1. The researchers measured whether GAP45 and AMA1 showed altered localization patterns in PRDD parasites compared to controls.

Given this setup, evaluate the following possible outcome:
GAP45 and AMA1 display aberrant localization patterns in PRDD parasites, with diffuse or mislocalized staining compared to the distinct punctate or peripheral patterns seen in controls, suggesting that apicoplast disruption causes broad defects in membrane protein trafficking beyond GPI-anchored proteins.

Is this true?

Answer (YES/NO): NO